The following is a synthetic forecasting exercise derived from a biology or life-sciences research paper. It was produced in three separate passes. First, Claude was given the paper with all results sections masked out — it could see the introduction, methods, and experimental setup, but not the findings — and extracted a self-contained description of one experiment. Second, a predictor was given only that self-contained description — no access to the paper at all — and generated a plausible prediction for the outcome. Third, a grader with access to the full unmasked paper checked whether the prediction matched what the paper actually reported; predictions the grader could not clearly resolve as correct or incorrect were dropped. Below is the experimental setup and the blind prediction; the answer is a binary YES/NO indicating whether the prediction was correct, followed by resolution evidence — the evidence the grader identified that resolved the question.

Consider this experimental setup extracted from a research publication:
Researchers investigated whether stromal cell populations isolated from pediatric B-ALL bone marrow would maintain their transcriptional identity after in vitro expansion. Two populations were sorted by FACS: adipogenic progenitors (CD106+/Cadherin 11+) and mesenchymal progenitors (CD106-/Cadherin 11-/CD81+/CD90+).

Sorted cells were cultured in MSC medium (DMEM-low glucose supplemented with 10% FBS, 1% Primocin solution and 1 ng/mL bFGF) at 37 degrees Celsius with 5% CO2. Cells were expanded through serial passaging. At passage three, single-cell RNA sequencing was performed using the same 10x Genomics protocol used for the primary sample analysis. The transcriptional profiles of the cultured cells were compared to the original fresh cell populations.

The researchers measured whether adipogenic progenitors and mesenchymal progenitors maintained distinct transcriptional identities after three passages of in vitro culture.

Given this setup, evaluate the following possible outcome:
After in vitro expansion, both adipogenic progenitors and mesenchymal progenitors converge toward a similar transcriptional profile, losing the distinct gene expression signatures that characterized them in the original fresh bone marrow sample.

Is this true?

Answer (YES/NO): NO